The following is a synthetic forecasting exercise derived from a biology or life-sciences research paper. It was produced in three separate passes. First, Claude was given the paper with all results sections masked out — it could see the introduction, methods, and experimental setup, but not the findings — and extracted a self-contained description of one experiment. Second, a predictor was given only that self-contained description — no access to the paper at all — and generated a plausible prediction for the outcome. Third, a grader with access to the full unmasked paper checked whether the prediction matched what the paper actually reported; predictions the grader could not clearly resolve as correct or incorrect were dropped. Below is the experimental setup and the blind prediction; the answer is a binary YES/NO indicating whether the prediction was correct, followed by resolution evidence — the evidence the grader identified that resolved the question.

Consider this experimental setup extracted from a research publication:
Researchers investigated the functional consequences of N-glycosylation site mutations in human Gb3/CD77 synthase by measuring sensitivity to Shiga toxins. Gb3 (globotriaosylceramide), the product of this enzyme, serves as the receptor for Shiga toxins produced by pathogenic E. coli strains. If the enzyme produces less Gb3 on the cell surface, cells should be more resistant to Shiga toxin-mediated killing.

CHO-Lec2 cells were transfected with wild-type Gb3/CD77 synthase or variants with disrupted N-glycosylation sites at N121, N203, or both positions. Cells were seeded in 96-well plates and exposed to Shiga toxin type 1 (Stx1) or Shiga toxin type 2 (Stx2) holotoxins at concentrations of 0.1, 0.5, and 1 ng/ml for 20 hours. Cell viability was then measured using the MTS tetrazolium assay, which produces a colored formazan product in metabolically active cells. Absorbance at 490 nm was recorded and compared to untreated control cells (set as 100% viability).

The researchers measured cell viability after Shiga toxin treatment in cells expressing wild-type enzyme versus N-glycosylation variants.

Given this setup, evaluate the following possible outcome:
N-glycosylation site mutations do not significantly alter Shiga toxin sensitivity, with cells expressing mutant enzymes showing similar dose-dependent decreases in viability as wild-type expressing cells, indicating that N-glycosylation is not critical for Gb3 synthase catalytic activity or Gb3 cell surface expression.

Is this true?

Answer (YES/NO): NO